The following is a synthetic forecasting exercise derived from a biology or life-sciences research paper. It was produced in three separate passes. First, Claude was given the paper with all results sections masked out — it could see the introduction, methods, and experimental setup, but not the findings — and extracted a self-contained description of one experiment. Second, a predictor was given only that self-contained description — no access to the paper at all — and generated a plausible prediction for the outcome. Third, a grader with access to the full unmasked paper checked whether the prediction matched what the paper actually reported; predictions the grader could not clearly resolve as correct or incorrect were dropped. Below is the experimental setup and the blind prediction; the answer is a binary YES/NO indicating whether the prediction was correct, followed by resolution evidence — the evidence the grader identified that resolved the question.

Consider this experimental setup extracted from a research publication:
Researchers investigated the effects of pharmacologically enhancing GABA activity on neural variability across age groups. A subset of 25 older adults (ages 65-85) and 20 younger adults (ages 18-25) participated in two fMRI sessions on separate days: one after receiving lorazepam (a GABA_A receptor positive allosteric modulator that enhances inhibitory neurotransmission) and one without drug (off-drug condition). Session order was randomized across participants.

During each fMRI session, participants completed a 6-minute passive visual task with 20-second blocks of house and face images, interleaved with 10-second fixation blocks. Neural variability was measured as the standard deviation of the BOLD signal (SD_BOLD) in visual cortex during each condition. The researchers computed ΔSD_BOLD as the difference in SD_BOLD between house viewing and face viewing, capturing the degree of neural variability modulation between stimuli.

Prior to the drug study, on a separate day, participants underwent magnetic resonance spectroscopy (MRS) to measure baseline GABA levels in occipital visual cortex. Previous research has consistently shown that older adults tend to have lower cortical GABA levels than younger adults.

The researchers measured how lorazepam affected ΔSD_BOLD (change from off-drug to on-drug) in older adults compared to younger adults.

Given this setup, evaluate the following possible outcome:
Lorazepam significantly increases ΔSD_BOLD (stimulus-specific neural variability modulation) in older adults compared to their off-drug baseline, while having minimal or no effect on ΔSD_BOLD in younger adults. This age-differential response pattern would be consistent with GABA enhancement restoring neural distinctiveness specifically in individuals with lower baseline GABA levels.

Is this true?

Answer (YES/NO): NO